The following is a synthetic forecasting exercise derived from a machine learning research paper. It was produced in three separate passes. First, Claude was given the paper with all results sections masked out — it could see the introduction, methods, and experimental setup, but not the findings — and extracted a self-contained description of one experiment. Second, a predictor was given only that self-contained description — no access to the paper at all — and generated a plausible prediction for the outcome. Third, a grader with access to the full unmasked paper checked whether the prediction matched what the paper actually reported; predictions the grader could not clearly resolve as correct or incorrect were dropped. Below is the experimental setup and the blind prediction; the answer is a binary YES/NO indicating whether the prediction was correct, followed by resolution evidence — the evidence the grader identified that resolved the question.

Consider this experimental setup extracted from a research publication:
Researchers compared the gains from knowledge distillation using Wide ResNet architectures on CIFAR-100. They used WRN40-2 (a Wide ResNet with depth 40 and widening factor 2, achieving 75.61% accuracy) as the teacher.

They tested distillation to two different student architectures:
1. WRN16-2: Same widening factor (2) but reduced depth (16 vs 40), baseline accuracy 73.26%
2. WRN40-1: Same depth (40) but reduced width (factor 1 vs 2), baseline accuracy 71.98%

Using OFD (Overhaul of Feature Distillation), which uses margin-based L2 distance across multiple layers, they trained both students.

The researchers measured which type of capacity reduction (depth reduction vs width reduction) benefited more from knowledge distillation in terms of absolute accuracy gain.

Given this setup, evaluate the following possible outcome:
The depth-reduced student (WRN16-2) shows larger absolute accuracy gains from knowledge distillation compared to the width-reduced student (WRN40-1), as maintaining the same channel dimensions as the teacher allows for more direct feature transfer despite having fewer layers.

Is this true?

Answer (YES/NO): NO